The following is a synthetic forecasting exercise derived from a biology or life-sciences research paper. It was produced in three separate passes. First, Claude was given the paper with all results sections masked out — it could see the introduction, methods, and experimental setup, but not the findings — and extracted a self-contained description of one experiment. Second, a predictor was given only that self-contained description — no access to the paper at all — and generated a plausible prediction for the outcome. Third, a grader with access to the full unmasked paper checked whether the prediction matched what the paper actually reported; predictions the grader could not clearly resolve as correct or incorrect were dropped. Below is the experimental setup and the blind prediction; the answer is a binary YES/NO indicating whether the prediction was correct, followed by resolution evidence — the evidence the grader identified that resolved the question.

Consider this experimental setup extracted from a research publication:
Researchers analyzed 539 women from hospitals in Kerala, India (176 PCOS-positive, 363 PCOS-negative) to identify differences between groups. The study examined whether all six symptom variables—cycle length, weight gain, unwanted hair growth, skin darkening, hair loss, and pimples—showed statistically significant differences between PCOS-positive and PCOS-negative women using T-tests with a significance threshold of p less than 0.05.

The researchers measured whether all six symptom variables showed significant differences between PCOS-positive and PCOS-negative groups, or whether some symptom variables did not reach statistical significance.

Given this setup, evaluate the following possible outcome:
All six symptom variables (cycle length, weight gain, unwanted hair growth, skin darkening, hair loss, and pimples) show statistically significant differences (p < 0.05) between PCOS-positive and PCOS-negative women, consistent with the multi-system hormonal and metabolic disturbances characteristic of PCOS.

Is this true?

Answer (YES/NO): YES